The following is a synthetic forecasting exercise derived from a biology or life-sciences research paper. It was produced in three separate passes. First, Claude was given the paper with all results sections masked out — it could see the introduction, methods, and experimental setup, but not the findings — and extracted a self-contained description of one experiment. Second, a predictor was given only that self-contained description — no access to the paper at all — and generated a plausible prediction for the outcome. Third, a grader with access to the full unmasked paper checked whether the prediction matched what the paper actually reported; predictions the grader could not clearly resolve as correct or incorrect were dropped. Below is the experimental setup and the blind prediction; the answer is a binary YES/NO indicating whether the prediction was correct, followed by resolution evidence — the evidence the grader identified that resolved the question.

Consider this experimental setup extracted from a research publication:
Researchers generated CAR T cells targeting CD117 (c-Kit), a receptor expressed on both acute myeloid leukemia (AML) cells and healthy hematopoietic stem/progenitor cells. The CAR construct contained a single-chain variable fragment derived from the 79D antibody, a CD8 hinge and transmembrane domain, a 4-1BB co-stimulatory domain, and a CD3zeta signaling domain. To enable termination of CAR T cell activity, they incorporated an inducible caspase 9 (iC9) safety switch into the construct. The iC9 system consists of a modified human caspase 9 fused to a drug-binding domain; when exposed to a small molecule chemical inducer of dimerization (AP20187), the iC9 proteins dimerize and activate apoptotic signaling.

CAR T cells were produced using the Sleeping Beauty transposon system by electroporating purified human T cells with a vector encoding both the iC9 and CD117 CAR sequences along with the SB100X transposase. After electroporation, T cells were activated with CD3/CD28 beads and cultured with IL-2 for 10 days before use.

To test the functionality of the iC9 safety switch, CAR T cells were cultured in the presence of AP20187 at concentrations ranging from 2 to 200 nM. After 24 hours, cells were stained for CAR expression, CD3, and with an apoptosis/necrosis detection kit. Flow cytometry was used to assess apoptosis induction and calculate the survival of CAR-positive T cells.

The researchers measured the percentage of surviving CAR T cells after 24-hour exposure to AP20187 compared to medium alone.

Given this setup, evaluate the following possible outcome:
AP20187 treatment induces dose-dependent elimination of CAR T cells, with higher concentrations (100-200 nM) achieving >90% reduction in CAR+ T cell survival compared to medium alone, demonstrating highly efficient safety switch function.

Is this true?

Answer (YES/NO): YES